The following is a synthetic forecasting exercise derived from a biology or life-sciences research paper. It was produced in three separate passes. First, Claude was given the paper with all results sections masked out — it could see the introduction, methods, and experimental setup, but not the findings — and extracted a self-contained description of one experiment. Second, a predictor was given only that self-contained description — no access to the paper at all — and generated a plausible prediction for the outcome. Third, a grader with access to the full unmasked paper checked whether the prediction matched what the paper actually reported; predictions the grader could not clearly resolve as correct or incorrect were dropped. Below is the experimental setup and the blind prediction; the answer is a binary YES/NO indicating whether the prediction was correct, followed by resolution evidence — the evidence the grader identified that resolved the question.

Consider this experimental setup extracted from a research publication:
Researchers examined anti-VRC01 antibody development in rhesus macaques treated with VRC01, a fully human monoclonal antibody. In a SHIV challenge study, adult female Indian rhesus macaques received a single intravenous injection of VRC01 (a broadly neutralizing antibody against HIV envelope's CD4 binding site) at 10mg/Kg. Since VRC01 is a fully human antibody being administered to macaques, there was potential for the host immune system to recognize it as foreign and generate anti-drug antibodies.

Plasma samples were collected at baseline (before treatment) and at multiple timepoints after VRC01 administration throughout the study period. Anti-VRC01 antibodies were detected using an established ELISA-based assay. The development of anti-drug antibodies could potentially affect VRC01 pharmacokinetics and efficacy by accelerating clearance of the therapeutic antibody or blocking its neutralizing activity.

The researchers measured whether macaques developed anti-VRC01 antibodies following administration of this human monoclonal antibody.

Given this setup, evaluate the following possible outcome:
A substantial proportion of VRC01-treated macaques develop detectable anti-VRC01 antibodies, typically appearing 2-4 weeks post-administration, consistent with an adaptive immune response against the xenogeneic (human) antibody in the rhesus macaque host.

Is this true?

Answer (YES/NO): YES